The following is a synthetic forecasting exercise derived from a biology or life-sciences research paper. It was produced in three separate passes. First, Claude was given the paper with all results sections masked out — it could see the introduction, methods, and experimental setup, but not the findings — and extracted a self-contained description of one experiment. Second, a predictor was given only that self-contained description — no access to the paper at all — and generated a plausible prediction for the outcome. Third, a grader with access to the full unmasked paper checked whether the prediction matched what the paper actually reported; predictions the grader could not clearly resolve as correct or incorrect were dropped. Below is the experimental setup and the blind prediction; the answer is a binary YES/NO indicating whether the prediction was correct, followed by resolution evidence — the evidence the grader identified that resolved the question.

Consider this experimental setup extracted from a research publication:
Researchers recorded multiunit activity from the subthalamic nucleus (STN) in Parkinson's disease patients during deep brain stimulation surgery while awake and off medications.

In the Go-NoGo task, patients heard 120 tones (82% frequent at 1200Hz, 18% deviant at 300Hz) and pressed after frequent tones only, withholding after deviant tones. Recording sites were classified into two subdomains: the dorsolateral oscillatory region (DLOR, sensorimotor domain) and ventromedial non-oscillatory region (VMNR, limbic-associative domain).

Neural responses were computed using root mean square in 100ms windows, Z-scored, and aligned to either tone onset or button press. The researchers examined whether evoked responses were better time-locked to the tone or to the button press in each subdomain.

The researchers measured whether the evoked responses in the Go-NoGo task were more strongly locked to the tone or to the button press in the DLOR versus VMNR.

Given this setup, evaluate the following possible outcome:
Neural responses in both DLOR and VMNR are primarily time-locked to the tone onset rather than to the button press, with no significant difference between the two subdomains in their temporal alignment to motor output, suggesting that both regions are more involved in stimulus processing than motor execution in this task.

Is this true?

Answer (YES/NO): NO